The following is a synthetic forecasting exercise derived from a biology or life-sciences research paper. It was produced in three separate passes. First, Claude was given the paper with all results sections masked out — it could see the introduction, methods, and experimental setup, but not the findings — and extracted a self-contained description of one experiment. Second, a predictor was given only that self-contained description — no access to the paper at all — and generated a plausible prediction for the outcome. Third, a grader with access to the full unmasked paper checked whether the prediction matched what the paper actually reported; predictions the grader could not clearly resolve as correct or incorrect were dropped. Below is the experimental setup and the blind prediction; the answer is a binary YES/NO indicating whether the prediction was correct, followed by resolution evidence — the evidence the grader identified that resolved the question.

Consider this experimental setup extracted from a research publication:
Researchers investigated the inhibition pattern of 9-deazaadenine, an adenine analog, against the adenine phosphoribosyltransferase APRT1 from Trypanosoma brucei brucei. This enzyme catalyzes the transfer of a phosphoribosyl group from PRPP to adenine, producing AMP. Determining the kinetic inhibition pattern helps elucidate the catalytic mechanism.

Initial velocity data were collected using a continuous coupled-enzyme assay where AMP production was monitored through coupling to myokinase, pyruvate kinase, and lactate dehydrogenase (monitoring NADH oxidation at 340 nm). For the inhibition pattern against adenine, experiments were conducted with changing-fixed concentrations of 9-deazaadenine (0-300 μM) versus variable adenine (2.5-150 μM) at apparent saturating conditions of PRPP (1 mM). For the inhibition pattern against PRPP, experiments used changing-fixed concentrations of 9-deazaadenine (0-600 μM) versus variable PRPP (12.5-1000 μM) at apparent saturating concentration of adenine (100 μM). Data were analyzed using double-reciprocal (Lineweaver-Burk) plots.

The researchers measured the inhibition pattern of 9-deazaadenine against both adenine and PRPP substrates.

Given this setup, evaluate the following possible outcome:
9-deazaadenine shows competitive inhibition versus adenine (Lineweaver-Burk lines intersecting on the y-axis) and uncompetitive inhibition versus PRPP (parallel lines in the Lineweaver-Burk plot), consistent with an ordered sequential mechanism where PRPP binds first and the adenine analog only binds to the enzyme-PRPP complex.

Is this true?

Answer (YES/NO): YES